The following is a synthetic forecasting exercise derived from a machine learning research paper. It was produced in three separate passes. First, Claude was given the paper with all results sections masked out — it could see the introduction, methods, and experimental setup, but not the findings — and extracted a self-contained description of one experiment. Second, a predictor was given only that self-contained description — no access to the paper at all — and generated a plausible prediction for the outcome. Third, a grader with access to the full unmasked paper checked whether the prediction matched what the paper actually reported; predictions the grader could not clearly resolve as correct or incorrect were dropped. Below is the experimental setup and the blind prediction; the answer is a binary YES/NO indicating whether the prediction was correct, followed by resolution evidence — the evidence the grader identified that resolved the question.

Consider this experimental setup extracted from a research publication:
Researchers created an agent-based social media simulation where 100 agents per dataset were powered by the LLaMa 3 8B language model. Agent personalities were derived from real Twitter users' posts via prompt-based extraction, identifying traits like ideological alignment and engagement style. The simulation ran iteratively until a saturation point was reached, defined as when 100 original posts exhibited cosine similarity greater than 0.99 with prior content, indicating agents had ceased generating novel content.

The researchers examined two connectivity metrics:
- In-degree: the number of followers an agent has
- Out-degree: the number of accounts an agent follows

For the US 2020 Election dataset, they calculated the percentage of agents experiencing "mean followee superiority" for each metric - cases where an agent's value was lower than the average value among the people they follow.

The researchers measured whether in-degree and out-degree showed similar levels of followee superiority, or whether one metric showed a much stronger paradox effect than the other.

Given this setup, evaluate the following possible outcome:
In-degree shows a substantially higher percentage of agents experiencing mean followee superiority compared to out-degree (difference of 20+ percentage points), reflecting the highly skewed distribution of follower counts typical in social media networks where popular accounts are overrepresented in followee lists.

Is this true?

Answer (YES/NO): YES